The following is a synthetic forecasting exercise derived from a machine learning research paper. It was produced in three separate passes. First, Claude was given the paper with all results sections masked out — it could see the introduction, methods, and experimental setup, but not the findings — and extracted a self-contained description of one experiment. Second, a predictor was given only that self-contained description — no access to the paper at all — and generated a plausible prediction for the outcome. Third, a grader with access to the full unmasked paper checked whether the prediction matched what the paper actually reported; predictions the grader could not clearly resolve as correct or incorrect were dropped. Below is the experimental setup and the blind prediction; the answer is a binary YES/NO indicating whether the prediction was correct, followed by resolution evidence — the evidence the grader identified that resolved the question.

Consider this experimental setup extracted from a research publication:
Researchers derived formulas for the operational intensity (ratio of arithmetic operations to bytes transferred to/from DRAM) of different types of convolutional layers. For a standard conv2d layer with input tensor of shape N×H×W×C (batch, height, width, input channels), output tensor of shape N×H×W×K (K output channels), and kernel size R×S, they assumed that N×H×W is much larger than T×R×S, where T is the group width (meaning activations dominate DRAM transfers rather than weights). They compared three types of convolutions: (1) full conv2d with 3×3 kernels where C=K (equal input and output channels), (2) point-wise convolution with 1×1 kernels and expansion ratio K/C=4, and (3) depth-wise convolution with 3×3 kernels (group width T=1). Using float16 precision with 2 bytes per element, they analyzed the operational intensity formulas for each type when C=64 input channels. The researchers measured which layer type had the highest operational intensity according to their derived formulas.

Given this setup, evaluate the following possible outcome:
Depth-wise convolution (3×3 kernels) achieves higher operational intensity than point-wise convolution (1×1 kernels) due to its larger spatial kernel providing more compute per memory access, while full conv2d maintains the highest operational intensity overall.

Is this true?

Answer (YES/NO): NO